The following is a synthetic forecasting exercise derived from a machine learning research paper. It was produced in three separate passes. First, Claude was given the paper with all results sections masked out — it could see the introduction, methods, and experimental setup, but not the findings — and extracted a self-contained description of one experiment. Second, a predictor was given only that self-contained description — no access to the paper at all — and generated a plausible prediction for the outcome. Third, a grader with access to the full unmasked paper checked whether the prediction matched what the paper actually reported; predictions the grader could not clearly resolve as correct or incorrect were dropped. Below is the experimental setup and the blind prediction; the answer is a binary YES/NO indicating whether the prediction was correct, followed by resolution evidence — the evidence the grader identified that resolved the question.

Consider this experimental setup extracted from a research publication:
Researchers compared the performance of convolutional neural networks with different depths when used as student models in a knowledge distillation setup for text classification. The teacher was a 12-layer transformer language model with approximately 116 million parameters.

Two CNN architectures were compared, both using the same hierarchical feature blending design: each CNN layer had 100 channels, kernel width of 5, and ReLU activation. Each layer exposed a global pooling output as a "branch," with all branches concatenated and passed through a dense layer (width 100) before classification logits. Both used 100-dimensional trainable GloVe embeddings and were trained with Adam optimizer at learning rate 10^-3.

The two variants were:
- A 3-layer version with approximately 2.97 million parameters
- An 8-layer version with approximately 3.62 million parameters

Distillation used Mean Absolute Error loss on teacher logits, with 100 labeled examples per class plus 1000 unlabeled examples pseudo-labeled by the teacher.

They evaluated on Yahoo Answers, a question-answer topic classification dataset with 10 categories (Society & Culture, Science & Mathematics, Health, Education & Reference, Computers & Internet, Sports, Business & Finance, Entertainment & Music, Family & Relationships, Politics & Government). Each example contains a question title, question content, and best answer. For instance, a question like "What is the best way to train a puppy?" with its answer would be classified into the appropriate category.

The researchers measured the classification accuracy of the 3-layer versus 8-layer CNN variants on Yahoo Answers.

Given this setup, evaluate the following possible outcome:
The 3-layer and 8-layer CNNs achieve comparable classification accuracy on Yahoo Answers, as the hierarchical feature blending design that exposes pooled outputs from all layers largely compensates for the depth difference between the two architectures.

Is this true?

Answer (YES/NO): YES